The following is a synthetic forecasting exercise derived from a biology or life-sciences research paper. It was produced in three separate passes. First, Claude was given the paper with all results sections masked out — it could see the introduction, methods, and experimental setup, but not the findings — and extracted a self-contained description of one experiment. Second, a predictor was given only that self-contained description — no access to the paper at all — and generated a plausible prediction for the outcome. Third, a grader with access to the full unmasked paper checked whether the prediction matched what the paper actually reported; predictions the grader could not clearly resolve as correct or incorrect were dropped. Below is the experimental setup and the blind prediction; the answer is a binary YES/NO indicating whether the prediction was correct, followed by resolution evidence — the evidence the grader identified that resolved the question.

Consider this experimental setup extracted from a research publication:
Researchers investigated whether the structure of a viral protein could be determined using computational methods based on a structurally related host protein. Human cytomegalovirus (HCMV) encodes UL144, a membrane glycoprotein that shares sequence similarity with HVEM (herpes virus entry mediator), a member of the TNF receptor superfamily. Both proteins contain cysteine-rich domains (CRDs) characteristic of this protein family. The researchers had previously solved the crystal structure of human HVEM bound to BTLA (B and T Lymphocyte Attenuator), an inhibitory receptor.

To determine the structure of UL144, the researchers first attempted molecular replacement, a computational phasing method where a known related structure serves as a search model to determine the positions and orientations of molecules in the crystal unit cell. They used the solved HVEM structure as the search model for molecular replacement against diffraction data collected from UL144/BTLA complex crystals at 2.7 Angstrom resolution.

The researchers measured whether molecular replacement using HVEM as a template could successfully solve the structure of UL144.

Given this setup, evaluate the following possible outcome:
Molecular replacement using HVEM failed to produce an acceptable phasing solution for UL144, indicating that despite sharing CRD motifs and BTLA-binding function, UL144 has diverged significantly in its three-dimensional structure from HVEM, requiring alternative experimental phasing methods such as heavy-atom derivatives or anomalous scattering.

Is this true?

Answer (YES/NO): YES